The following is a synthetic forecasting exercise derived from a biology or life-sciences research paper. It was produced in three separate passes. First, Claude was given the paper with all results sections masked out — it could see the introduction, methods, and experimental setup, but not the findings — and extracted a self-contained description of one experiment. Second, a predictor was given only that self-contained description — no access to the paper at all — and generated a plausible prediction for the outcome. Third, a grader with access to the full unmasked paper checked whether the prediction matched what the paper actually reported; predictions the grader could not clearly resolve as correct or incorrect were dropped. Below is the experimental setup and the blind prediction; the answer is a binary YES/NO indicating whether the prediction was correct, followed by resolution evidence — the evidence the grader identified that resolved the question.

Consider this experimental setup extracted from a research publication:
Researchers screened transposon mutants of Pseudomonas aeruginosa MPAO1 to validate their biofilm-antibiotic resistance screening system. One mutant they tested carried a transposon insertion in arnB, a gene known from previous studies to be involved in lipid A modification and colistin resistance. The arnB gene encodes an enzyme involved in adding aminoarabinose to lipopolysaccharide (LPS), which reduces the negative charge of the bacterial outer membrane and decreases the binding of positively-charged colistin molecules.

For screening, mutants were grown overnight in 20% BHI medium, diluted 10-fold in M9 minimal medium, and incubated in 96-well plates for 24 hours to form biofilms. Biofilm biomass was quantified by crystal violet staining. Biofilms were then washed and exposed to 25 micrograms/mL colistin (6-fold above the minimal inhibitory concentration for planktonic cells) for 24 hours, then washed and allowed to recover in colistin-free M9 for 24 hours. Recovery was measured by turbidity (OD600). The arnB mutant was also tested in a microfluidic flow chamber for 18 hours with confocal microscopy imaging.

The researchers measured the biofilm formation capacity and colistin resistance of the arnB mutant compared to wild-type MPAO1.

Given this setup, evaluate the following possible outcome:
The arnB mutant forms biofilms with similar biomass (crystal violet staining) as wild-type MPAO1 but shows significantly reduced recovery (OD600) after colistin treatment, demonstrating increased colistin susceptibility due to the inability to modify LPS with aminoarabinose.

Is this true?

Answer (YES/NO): YES